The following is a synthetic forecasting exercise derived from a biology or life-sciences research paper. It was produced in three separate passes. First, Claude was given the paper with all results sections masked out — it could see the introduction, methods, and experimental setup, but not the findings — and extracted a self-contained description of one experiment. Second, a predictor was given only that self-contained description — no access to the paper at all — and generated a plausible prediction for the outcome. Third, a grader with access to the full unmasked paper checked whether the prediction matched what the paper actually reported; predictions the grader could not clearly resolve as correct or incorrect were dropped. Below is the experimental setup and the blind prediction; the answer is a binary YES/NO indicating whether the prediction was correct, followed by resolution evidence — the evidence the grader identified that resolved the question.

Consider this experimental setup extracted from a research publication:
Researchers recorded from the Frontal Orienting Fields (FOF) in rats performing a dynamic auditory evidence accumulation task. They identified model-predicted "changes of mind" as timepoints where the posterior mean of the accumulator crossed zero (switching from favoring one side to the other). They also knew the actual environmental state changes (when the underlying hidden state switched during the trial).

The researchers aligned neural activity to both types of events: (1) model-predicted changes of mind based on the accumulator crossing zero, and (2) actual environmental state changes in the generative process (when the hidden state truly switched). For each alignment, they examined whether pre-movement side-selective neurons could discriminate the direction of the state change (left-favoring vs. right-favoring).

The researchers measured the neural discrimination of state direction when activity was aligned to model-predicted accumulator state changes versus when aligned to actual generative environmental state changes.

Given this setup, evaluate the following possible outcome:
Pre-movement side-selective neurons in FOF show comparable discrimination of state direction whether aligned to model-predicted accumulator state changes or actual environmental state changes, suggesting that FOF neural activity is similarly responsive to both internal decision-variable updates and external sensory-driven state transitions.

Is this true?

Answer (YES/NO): NO